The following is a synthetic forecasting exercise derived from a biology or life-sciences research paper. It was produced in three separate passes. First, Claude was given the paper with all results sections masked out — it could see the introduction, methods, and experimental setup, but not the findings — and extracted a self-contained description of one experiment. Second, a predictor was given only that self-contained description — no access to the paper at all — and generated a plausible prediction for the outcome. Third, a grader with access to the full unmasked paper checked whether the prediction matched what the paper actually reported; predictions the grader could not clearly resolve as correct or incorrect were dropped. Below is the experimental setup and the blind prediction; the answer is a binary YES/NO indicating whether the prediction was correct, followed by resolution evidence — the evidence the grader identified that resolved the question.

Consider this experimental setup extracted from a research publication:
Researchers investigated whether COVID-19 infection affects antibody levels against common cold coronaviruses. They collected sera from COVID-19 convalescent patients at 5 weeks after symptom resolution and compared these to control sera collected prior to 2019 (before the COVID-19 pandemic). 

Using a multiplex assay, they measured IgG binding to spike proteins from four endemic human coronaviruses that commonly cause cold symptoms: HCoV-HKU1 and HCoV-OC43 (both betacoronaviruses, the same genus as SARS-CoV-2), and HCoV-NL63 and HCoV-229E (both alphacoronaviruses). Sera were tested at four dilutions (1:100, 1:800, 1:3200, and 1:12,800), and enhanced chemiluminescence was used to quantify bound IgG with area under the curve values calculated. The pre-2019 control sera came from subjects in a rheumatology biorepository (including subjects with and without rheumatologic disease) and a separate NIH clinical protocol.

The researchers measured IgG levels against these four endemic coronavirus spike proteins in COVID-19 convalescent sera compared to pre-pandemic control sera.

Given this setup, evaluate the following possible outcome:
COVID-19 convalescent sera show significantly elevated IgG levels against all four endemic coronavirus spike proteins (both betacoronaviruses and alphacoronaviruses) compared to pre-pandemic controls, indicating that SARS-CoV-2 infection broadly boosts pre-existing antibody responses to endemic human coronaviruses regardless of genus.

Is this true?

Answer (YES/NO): NO